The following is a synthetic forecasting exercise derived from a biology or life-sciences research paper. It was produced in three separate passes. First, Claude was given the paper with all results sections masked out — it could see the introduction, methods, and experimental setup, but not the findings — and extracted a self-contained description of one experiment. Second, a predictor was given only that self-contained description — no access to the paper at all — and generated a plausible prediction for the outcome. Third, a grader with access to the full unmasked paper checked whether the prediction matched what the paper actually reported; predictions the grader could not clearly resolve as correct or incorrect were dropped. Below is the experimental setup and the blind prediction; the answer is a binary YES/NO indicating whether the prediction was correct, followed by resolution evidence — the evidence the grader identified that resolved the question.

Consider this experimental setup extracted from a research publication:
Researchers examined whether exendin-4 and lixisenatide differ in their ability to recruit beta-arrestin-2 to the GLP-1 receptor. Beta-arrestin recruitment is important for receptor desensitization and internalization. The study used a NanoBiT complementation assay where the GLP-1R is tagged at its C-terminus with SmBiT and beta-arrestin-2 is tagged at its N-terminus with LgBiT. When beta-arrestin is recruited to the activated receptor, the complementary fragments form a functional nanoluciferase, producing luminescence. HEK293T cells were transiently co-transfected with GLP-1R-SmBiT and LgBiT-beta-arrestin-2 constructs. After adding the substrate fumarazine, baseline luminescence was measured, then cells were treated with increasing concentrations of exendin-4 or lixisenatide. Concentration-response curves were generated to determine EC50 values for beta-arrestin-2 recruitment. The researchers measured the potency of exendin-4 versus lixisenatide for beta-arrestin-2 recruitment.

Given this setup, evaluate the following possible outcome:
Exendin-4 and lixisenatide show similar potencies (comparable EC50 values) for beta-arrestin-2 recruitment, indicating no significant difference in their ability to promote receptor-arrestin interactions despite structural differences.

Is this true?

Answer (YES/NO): NO